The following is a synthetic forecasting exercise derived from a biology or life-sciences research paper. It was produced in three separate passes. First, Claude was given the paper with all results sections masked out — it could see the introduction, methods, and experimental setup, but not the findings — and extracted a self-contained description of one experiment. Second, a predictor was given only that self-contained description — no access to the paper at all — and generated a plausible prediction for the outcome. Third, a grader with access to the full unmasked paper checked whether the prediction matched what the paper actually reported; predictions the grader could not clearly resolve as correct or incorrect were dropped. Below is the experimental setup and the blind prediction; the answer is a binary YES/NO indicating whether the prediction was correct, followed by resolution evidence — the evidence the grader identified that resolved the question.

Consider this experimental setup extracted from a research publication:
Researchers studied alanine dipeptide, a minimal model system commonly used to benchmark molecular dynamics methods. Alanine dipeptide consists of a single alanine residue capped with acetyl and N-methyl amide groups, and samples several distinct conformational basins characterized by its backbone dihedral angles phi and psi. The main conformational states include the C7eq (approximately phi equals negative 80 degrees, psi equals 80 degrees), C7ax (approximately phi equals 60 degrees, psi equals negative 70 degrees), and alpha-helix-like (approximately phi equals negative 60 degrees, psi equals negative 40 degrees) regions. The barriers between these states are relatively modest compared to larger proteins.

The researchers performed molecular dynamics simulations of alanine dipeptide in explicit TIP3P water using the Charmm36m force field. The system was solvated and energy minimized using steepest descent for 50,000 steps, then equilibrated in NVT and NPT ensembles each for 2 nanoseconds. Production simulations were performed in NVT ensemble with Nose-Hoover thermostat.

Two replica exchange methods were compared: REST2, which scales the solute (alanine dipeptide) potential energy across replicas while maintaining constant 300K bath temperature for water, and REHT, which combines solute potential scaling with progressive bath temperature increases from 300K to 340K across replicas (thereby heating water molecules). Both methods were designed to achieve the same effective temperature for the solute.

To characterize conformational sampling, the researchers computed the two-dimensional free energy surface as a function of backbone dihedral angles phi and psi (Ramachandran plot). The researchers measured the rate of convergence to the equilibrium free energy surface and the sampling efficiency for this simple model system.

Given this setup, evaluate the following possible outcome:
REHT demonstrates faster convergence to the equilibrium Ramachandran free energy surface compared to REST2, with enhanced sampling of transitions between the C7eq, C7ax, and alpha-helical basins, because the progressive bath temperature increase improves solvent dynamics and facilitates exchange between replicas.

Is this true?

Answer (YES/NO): YES